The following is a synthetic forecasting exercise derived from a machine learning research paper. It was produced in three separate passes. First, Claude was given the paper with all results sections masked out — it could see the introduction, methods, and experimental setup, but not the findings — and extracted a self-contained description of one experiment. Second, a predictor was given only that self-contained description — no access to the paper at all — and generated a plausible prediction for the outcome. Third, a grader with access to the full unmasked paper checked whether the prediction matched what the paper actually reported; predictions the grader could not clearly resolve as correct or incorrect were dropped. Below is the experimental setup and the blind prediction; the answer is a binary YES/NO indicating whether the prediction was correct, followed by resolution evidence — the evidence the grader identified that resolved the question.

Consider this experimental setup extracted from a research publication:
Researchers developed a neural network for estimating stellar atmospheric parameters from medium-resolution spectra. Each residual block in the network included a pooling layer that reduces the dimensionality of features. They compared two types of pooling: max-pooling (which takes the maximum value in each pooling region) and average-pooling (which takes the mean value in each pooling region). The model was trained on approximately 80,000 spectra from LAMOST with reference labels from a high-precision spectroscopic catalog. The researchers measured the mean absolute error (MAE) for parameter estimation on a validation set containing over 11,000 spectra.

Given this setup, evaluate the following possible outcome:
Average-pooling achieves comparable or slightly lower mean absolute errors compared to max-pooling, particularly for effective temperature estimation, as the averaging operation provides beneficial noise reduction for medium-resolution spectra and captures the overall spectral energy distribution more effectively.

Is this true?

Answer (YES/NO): NO